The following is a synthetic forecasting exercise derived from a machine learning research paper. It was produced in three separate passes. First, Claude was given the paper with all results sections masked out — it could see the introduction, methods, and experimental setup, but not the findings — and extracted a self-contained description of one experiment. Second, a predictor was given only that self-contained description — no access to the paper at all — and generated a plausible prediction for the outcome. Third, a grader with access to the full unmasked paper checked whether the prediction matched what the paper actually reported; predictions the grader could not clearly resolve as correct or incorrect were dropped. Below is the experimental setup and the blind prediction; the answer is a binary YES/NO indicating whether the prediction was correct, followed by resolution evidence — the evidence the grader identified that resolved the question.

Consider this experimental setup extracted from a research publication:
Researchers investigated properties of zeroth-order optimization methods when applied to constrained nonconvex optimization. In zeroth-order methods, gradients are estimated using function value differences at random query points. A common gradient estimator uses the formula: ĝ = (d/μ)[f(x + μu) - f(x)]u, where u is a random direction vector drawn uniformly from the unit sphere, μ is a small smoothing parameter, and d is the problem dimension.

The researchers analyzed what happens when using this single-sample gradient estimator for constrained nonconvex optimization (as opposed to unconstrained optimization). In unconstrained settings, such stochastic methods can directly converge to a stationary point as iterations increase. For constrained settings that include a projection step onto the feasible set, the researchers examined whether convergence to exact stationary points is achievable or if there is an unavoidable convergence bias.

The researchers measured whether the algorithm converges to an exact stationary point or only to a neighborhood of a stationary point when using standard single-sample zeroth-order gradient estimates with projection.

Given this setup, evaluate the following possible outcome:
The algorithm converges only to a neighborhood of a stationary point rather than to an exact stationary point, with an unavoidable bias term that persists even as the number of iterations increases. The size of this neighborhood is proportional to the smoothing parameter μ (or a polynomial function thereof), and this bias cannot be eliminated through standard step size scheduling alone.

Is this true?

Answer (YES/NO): NO